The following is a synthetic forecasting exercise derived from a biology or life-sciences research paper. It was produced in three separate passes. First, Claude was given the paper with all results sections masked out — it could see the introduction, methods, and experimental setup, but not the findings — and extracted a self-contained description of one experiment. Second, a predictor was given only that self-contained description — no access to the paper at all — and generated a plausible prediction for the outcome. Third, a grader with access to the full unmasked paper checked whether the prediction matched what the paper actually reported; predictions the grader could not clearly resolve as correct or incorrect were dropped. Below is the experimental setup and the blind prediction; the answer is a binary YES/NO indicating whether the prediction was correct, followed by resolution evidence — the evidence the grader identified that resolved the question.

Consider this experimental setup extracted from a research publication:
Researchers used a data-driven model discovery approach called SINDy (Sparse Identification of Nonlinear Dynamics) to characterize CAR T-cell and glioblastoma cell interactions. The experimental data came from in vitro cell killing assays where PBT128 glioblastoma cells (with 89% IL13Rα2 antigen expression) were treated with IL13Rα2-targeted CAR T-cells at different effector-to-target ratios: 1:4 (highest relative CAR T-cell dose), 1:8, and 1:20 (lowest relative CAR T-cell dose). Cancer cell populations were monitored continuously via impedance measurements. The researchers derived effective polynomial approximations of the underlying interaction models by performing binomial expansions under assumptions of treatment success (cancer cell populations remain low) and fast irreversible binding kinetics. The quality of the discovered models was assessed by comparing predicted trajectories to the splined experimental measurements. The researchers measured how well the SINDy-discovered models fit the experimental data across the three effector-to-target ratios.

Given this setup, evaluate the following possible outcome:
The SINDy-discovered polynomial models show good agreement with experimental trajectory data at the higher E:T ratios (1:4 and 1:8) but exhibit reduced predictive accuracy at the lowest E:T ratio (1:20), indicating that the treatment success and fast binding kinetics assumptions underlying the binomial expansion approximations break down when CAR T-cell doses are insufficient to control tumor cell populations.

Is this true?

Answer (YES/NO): YES